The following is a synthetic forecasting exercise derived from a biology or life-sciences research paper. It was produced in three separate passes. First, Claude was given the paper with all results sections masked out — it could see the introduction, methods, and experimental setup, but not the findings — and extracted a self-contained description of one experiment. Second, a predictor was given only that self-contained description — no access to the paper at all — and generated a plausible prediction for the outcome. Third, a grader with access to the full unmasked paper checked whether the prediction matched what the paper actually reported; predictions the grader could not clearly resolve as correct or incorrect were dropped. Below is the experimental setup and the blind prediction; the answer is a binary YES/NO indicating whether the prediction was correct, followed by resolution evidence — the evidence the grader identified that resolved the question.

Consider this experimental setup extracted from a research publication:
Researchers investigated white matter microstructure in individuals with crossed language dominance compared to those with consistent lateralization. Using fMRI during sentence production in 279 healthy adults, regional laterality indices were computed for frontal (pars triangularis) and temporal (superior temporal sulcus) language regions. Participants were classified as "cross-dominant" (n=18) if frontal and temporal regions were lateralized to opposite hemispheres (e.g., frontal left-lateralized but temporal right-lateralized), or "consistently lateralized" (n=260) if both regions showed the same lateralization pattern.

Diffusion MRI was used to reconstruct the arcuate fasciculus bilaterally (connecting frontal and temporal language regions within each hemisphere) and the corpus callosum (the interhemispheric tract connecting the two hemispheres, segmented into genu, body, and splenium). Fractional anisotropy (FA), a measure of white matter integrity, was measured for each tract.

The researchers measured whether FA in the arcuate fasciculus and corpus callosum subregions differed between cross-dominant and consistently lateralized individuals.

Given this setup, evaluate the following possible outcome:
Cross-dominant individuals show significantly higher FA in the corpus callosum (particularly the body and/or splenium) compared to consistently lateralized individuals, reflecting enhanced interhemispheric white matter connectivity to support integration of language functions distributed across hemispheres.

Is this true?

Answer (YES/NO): NO